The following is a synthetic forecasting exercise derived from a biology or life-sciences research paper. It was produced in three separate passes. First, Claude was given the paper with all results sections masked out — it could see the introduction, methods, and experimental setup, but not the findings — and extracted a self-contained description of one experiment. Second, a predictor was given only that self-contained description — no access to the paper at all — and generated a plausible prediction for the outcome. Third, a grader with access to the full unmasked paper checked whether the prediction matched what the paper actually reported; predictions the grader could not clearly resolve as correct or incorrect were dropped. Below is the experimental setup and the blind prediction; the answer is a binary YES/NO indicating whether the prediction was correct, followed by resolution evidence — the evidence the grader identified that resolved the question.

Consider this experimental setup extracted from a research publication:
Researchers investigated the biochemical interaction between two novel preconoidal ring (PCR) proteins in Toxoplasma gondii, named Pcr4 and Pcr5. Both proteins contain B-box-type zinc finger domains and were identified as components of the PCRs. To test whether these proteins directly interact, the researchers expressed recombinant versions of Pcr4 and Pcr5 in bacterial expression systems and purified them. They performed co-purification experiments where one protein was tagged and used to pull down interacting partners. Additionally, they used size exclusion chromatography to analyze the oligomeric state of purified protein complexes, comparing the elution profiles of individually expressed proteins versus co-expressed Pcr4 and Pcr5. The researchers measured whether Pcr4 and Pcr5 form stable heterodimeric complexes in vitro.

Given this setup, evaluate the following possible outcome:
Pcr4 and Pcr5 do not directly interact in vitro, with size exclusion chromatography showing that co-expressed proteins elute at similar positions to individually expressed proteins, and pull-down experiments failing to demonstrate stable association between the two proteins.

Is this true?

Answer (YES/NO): NO